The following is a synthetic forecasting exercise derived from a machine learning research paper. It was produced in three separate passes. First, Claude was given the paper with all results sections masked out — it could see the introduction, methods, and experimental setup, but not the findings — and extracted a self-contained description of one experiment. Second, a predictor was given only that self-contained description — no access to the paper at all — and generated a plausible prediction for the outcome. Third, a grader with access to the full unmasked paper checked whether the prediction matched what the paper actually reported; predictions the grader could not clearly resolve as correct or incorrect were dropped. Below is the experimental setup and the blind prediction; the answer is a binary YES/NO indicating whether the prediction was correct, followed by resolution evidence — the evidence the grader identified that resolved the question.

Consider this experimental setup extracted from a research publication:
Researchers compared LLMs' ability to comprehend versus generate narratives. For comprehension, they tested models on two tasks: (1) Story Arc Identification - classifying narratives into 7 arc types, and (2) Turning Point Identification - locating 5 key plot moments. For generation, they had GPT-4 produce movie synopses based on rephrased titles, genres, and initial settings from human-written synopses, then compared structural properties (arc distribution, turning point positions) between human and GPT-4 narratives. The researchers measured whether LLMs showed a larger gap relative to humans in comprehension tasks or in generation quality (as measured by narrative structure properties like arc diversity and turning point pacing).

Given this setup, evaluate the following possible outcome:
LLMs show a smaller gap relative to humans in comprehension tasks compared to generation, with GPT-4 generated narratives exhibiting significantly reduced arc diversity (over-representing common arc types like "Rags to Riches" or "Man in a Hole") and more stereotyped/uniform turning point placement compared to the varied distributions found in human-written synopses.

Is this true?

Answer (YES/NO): YES